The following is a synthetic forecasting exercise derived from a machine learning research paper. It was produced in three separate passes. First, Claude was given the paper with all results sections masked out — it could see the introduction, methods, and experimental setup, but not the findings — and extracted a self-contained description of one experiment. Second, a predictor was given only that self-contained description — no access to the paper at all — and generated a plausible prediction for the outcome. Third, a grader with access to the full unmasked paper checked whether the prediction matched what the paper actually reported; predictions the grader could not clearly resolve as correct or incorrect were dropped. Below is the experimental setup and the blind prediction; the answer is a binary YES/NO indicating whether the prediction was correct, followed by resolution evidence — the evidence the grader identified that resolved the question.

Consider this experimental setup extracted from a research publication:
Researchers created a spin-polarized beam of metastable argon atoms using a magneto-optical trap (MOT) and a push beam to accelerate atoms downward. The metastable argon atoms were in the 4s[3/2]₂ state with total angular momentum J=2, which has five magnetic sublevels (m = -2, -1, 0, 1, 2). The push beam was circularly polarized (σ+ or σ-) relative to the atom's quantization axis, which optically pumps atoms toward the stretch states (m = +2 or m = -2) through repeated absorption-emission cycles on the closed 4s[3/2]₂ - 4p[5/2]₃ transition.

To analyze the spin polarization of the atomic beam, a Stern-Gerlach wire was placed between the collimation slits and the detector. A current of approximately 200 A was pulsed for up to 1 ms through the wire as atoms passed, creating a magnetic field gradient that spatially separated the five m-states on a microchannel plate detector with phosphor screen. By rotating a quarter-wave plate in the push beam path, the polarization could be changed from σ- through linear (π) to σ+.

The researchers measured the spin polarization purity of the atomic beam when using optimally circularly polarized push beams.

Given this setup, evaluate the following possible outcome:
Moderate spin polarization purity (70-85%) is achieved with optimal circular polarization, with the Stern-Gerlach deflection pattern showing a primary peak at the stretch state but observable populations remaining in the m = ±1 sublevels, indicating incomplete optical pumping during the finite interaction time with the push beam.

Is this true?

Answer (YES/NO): NO